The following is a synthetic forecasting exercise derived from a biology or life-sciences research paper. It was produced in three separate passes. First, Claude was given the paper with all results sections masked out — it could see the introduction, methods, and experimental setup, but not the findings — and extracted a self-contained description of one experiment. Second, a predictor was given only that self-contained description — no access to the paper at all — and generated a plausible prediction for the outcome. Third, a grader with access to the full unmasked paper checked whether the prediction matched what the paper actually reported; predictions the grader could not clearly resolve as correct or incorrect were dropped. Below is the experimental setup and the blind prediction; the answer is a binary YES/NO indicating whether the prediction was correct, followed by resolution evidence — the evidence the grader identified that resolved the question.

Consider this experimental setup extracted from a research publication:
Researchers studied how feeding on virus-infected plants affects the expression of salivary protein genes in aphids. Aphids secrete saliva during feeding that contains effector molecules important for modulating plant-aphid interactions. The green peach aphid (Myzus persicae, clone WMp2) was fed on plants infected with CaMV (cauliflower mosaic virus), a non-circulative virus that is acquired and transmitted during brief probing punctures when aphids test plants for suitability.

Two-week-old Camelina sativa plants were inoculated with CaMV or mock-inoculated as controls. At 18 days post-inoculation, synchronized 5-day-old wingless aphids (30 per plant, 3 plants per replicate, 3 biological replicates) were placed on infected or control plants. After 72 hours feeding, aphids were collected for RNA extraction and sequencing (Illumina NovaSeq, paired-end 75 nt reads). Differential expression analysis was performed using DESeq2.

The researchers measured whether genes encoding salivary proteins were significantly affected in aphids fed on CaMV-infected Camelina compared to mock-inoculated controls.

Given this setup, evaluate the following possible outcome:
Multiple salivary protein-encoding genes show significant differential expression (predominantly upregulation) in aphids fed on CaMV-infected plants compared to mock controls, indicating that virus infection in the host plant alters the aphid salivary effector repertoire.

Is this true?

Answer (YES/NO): NO